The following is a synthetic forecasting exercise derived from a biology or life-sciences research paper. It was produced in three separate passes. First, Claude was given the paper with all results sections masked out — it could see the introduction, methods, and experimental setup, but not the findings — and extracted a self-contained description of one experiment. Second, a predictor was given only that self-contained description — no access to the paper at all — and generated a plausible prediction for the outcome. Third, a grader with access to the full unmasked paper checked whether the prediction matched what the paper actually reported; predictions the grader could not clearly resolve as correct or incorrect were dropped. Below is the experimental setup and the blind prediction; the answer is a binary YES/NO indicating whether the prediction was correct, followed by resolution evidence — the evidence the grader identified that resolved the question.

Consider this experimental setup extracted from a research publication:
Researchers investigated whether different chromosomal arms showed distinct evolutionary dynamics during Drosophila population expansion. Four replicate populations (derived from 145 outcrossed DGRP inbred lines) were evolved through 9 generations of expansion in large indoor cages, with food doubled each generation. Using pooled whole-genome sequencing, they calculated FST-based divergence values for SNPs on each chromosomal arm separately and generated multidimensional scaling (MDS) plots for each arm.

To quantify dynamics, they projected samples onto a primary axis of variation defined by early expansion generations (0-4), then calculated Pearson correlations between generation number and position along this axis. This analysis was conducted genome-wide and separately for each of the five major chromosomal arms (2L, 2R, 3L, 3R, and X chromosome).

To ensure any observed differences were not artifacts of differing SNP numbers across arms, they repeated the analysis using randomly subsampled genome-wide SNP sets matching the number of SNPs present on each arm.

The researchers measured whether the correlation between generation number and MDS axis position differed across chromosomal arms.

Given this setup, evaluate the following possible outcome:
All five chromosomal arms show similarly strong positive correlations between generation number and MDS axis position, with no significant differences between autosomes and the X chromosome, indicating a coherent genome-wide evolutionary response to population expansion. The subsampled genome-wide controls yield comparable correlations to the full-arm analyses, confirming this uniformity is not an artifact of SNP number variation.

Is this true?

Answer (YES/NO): NO